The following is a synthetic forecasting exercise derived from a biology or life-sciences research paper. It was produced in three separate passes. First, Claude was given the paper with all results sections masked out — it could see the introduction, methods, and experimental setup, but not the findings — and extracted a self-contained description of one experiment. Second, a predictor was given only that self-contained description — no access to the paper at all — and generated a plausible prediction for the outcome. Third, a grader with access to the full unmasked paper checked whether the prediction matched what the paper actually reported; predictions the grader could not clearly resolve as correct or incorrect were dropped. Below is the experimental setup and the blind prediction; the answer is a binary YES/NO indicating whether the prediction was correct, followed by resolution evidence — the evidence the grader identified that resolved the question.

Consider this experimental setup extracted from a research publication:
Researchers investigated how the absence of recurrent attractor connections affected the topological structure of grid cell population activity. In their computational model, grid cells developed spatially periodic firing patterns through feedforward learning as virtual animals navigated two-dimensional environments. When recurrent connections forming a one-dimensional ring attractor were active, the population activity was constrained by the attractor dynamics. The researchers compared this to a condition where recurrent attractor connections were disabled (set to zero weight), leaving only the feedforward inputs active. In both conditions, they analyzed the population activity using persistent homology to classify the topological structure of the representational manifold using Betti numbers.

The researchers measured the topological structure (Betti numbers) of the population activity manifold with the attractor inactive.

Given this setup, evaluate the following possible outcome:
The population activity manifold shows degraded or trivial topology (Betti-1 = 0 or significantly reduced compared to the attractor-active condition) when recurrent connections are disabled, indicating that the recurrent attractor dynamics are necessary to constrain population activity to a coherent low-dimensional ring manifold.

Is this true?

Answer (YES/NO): NO